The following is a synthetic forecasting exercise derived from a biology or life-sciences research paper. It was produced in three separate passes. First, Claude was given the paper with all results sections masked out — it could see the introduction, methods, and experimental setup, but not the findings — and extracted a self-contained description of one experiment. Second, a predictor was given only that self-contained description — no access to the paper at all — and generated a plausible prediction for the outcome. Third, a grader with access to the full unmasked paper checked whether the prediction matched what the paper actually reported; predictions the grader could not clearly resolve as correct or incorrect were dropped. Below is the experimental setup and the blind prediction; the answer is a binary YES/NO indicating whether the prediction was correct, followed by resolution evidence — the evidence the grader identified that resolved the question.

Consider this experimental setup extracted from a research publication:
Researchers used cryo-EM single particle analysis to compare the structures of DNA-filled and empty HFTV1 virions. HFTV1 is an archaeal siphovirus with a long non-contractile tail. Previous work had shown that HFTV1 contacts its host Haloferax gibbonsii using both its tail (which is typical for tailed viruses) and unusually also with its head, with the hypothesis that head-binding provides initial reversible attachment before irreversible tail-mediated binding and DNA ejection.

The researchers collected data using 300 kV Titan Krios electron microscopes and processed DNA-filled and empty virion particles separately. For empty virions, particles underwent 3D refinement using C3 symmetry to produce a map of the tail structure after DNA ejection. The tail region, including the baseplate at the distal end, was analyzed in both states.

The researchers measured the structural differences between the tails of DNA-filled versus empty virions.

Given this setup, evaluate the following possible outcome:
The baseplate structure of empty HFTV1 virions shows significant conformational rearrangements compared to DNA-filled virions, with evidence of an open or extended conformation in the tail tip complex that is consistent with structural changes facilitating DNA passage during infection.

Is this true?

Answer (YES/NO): NO